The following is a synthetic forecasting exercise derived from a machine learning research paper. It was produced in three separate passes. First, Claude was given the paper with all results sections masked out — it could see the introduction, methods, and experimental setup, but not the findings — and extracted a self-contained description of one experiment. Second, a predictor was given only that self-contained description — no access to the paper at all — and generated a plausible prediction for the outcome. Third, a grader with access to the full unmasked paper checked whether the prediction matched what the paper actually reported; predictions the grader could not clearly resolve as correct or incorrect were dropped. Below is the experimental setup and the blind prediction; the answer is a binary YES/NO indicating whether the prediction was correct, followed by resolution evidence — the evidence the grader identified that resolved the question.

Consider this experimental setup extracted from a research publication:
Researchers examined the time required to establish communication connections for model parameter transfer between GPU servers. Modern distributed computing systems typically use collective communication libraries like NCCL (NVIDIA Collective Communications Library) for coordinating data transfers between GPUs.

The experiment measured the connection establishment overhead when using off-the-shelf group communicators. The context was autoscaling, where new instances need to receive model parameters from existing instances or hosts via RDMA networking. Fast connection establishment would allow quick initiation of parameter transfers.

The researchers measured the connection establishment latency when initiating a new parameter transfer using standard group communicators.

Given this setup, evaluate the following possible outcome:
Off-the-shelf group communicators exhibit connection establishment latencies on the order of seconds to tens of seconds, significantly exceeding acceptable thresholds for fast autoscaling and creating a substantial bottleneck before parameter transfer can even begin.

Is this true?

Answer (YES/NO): NO